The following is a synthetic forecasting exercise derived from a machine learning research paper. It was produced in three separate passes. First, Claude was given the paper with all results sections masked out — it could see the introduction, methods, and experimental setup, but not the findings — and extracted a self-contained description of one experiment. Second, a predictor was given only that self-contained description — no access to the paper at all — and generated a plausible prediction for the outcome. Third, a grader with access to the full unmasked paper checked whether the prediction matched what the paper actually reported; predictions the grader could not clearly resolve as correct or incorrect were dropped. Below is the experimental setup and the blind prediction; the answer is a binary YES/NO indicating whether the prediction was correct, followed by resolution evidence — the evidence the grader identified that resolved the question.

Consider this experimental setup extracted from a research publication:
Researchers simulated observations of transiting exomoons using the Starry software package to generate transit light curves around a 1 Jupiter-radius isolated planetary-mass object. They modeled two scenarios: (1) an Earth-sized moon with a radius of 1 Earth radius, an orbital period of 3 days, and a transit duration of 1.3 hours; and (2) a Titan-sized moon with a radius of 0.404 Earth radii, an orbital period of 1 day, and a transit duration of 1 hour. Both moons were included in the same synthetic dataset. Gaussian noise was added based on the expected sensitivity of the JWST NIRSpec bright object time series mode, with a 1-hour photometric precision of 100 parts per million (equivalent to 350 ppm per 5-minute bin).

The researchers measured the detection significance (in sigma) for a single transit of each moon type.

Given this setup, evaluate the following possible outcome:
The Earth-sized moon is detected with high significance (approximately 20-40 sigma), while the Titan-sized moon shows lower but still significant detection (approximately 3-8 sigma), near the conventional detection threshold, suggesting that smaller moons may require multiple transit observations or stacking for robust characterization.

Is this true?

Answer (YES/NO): NO